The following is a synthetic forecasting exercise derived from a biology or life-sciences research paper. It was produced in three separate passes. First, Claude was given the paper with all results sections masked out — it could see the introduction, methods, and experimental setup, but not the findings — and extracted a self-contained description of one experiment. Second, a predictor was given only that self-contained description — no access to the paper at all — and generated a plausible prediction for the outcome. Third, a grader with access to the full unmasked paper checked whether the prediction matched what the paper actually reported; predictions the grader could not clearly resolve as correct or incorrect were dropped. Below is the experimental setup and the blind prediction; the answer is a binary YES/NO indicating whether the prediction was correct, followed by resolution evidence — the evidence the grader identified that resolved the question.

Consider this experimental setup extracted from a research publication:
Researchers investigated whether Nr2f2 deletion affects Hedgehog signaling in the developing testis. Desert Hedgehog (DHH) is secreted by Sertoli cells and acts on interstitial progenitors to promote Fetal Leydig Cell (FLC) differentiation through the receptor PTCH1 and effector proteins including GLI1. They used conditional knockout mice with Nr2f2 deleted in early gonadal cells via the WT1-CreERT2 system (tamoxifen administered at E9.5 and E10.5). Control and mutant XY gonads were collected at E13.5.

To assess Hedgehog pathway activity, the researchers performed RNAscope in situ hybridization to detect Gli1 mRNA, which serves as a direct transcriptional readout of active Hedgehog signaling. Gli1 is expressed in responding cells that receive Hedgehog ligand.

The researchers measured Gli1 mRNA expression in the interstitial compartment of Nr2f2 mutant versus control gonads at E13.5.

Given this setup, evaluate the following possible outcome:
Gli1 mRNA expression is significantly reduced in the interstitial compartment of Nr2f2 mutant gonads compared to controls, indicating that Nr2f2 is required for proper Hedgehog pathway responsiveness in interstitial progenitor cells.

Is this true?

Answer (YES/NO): NO